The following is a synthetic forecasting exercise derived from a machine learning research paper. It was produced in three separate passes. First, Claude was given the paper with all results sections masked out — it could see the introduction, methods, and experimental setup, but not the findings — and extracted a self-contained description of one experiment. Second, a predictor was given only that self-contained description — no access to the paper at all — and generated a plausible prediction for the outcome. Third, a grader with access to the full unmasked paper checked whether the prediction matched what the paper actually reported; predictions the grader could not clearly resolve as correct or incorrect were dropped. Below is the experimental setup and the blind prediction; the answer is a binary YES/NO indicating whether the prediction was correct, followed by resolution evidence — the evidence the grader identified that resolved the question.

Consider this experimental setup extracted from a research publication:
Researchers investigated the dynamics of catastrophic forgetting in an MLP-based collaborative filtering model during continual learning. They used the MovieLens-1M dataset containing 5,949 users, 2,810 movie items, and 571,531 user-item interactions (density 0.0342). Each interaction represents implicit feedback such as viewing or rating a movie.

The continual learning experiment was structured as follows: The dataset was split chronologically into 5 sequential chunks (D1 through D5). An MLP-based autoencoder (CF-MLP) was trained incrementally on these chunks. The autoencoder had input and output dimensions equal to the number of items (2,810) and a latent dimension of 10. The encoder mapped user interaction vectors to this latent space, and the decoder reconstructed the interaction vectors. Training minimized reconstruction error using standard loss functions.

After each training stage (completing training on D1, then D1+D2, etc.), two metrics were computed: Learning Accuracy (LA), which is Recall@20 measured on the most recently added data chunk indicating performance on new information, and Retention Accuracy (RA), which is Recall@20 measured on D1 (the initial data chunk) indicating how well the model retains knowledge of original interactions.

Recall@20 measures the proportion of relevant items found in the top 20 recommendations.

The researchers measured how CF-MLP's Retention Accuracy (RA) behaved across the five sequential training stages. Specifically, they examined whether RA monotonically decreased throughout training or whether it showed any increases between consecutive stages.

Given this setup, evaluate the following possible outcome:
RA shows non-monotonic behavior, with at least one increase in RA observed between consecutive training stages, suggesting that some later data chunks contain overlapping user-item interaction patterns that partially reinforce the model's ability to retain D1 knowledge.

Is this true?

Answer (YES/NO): YES